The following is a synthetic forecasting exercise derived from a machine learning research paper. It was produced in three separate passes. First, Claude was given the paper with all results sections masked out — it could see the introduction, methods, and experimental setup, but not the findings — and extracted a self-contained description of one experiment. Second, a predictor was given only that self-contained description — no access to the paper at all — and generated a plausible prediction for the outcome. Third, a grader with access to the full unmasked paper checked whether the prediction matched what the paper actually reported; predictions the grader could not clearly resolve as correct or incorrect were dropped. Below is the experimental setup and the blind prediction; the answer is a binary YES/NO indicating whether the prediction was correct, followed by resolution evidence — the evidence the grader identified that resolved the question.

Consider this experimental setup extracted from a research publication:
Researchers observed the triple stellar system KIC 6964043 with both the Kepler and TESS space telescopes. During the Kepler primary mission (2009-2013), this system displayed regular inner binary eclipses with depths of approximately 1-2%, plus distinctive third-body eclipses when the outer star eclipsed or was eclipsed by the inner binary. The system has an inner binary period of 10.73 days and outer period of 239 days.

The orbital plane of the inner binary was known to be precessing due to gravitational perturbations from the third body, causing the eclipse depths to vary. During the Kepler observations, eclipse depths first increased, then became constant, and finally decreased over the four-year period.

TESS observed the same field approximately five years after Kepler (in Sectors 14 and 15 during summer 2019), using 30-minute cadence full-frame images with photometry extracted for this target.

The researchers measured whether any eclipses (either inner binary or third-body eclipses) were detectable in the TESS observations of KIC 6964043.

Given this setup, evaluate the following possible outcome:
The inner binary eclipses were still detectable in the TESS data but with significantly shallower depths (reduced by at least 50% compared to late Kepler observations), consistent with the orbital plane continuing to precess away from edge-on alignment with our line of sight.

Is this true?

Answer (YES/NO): NO